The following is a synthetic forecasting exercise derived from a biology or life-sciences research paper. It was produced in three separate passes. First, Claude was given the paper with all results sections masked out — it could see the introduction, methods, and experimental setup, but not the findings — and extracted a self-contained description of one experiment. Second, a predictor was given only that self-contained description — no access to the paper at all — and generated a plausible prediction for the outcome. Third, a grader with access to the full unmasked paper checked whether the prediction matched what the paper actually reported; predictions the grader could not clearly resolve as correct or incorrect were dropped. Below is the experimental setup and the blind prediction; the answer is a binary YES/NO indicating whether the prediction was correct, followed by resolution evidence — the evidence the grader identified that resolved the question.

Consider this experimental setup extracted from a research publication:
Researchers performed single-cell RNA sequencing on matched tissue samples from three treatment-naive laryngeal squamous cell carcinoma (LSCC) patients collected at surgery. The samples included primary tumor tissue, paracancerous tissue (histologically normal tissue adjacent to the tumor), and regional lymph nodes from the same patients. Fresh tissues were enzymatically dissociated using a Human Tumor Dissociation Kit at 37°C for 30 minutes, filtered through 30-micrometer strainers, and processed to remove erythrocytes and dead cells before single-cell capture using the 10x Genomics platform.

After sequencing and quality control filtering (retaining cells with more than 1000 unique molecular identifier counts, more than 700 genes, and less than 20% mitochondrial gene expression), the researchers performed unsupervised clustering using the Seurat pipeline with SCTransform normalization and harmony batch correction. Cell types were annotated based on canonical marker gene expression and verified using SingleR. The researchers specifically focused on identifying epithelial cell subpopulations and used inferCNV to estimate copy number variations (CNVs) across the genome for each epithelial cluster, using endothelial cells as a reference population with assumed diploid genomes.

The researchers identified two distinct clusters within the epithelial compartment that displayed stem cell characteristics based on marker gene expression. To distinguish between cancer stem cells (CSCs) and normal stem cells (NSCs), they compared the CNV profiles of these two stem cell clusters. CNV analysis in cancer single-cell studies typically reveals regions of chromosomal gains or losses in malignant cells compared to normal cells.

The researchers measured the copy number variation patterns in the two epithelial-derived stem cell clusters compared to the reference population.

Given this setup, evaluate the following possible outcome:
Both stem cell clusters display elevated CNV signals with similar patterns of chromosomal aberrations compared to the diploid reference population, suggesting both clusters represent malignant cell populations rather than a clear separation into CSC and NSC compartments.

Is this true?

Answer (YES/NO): NO